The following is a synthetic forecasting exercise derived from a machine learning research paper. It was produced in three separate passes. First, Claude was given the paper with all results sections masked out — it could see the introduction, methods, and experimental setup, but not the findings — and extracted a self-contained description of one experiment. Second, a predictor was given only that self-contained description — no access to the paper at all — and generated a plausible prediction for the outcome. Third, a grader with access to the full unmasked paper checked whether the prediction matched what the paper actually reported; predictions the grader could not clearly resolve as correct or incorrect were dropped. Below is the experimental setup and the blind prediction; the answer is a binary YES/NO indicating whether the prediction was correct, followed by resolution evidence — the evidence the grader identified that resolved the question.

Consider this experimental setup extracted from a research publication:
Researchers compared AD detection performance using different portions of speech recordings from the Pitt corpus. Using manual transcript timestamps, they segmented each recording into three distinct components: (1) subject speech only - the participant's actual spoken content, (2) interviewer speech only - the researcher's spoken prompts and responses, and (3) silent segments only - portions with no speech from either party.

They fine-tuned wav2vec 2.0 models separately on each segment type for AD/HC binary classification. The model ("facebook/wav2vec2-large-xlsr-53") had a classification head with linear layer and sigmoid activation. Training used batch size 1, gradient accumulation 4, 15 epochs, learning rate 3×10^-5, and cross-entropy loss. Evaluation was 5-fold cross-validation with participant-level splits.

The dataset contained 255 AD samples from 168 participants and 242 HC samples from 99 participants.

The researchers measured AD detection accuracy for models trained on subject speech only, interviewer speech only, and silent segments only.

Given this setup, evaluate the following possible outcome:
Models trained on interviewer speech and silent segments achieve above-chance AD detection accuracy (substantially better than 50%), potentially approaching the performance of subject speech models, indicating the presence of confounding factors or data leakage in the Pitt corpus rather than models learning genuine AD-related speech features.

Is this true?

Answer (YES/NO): YES